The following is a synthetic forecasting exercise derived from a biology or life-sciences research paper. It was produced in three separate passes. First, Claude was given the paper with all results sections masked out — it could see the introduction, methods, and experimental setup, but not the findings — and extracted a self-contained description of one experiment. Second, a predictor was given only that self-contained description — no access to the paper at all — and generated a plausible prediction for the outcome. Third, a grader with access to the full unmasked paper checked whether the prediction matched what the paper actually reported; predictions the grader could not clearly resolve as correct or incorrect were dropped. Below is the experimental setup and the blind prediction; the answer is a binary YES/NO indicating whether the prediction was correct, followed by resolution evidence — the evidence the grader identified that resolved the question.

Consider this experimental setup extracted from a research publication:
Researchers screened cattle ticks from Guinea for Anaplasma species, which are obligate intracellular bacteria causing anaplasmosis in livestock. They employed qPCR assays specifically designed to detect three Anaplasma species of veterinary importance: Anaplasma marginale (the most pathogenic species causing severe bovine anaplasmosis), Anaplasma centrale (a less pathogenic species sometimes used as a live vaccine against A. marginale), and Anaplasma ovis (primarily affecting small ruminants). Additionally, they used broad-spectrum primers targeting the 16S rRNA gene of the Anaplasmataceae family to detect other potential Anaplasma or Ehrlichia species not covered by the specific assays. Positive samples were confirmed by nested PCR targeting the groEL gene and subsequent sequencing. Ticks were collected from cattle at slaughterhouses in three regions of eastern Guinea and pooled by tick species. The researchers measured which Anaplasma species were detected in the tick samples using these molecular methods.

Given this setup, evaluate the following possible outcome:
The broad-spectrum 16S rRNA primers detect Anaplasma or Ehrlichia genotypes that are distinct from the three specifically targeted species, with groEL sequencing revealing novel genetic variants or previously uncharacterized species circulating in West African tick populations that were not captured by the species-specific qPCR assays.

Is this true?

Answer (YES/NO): YES